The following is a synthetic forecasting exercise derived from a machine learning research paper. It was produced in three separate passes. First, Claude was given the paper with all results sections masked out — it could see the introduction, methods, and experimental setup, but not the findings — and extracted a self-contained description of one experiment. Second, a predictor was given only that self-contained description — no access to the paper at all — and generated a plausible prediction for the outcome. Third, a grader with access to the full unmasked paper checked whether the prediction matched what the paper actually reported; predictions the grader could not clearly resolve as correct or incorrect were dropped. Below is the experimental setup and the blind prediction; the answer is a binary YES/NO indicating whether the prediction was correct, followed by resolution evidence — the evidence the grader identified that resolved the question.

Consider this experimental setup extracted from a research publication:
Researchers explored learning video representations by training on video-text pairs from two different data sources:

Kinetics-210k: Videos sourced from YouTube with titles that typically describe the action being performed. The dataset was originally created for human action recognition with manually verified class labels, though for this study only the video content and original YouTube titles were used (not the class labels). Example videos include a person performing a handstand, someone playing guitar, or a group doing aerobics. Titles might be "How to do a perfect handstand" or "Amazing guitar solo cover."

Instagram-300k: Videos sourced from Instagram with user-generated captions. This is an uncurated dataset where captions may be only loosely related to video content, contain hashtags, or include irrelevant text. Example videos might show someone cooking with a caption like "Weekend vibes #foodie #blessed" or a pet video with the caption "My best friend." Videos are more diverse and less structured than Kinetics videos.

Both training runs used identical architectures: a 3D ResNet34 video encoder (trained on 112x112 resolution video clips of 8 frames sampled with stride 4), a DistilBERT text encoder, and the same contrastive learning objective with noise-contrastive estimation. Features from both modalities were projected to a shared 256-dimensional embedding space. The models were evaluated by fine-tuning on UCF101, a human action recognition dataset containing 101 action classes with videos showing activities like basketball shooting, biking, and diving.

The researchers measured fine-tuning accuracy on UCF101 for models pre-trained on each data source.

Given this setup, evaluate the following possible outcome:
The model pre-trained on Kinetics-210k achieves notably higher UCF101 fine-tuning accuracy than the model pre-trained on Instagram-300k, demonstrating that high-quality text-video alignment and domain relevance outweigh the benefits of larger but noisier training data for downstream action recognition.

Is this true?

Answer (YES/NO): NO